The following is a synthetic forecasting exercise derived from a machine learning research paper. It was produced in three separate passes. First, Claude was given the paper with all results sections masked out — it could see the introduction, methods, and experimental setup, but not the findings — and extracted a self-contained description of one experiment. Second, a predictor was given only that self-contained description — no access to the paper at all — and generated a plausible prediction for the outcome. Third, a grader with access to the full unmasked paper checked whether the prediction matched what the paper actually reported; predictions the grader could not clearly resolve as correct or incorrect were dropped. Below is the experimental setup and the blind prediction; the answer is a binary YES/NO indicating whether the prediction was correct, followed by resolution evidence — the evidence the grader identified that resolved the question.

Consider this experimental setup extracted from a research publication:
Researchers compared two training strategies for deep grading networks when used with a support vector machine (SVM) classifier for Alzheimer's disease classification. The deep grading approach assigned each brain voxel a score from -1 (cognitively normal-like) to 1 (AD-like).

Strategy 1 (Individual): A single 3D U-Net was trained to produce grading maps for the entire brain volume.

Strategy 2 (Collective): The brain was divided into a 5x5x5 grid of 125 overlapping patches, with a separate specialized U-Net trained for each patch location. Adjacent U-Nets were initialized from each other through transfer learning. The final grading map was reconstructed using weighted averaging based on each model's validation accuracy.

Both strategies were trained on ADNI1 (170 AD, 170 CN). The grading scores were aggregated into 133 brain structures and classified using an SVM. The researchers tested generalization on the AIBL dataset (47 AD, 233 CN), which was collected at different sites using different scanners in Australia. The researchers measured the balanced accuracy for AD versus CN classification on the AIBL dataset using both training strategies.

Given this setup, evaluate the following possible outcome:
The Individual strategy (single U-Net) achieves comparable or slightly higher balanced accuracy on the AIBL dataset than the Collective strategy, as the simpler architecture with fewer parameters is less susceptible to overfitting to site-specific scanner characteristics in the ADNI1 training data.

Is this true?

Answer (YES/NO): NO